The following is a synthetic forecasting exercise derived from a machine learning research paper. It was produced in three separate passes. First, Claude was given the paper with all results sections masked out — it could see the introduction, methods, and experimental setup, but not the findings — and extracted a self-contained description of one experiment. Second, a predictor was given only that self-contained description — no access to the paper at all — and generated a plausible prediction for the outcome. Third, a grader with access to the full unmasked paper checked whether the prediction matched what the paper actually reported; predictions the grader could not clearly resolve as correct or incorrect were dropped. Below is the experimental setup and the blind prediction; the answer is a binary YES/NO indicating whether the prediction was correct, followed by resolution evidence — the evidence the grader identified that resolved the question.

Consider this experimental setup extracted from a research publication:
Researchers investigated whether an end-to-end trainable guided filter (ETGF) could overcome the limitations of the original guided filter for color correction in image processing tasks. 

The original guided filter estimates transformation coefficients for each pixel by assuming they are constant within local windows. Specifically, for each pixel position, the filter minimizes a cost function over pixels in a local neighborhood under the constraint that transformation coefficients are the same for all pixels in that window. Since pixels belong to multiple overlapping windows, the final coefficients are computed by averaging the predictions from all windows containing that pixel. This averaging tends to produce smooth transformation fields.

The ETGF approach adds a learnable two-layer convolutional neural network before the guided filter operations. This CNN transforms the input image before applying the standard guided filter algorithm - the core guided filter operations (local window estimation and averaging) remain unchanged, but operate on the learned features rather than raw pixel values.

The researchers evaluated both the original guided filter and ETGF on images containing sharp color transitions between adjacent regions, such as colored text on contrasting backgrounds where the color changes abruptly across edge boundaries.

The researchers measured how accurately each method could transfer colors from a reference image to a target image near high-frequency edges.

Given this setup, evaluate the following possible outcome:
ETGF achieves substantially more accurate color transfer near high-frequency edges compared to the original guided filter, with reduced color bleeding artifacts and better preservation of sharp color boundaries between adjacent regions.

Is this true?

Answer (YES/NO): NO